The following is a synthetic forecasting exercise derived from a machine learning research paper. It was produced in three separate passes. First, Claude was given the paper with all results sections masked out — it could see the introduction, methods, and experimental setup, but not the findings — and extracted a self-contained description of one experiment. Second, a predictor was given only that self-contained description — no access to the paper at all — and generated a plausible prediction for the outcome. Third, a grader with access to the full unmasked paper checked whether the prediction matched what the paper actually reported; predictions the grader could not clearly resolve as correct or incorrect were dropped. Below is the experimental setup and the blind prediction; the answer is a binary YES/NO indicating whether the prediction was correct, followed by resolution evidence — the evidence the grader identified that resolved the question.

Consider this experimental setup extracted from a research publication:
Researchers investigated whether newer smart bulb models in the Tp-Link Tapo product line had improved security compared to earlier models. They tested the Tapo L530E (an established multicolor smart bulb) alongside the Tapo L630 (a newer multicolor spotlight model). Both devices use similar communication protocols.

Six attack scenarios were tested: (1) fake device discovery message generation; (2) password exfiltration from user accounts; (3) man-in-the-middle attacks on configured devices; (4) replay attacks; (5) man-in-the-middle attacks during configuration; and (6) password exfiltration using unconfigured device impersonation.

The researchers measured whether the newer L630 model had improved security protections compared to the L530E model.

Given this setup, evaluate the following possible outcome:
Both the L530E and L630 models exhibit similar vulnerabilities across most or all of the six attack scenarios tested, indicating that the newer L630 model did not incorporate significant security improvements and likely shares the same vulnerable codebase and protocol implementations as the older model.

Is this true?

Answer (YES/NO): YES